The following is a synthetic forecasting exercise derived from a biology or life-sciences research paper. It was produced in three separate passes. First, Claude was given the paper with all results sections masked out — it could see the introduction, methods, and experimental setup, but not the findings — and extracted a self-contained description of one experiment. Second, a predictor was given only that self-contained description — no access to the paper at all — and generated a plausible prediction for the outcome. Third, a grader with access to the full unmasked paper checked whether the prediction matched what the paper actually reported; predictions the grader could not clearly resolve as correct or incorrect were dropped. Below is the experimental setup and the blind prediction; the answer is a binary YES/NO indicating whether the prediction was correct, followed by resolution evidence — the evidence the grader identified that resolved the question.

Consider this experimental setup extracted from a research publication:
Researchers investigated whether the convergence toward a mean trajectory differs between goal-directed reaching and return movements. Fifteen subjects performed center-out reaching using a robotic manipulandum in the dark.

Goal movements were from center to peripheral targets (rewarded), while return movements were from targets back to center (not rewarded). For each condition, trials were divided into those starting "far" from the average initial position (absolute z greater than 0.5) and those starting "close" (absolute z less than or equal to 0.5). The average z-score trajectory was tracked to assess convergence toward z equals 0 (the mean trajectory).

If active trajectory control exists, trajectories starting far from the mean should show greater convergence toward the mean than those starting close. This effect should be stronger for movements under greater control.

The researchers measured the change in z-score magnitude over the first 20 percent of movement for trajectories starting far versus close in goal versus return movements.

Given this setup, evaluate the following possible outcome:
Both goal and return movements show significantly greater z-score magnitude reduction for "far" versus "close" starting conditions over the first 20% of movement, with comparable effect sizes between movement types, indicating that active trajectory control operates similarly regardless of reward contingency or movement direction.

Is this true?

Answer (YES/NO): NO